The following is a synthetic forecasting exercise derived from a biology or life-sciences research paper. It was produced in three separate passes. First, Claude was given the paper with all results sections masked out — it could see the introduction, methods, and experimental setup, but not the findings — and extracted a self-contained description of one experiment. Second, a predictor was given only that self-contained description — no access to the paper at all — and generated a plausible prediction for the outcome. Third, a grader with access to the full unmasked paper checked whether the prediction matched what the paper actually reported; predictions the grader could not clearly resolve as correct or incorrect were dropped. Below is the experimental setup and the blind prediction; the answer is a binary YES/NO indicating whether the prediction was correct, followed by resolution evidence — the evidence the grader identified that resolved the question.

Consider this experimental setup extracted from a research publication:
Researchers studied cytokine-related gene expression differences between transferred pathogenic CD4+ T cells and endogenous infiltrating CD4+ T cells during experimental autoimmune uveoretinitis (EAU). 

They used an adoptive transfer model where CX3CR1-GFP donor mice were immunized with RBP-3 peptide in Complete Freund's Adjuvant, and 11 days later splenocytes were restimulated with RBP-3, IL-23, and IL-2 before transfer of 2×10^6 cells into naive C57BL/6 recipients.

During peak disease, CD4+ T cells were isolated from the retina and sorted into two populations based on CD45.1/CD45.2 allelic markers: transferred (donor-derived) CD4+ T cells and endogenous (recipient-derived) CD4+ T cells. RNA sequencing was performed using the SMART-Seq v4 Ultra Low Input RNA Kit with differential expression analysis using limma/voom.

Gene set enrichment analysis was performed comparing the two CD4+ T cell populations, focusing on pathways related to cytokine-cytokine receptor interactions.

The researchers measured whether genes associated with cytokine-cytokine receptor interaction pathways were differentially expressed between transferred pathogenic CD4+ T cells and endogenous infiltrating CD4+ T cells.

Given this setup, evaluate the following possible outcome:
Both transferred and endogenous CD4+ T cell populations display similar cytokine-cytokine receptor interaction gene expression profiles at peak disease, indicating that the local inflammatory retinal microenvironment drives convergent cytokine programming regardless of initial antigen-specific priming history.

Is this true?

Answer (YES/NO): NO